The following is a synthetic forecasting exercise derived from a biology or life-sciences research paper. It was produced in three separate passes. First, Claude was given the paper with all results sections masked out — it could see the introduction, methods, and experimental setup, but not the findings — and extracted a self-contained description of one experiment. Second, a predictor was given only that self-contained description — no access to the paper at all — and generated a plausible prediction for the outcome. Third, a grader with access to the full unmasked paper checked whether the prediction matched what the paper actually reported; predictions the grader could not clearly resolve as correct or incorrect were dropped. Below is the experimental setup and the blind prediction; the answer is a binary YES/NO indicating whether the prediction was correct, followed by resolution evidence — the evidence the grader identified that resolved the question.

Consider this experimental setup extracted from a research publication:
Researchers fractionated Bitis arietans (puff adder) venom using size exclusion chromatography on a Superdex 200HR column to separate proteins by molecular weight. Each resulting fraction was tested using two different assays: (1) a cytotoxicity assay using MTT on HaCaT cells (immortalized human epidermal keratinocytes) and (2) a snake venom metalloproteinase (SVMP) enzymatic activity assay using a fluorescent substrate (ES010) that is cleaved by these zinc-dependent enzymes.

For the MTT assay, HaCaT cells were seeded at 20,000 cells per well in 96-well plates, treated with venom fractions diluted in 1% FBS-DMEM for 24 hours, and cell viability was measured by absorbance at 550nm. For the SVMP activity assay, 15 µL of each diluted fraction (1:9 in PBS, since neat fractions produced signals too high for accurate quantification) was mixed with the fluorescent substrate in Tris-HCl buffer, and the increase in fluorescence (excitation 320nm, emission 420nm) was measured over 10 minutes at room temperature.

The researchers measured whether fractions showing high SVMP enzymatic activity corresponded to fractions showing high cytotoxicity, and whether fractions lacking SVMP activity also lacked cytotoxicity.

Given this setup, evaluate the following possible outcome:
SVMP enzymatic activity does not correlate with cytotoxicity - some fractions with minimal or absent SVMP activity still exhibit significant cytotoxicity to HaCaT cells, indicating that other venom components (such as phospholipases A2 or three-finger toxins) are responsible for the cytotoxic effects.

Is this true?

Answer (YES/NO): NO